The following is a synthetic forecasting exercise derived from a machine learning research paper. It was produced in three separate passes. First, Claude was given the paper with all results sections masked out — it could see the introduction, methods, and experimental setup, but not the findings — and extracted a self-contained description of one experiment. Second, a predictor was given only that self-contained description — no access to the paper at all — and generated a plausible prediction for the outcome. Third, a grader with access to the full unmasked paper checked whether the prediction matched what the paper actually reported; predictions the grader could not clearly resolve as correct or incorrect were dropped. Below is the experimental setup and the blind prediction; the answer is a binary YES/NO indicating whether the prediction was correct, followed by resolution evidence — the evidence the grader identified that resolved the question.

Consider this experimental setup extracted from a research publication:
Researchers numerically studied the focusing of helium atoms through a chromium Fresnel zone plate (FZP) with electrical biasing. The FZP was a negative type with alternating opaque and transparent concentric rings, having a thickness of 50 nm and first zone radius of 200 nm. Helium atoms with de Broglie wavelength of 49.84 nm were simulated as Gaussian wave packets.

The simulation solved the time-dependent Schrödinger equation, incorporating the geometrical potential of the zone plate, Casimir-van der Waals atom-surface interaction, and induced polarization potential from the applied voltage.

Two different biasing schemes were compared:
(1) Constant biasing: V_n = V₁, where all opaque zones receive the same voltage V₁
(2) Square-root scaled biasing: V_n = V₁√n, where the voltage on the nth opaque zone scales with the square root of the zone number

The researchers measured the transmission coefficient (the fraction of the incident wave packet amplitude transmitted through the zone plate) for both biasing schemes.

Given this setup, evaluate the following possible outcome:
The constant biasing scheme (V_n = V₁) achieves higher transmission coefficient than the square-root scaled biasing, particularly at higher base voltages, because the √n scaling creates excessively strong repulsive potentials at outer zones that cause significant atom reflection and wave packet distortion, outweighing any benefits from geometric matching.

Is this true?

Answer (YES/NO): NO